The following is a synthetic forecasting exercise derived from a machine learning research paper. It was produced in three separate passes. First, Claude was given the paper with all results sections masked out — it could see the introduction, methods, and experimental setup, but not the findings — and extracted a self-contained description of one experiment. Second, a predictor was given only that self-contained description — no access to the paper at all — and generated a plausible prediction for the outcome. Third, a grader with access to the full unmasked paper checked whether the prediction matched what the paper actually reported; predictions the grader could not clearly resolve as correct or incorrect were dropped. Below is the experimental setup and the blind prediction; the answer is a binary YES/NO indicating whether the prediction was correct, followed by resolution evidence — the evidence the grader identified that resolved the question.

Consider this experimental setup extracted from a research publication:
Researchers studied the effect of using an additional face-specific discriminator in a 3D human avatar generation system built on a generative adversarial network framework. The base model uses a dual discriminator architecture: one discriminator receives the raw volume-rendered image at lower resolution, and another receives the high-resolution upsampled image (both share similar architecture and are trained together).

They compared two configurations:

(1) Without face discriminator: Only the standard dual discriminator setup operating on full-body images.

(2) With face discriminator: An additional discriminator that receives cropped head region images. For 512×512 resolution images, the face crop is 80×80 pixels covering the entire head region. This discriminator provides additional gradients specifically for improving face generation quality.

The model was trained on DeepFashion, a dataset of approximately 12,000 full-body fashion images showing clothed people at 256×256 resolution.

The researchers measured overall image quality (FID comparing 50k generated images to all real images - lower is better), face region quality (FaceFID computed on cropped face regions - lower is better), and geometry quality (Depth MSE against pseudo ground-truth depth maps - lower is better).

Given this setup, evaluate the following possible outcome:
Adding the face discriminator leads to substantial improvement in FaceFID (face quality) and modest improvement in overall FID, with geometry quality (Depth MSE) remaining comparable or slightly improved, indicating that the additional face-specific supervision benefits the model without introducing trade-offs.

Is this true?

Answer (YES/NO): NO